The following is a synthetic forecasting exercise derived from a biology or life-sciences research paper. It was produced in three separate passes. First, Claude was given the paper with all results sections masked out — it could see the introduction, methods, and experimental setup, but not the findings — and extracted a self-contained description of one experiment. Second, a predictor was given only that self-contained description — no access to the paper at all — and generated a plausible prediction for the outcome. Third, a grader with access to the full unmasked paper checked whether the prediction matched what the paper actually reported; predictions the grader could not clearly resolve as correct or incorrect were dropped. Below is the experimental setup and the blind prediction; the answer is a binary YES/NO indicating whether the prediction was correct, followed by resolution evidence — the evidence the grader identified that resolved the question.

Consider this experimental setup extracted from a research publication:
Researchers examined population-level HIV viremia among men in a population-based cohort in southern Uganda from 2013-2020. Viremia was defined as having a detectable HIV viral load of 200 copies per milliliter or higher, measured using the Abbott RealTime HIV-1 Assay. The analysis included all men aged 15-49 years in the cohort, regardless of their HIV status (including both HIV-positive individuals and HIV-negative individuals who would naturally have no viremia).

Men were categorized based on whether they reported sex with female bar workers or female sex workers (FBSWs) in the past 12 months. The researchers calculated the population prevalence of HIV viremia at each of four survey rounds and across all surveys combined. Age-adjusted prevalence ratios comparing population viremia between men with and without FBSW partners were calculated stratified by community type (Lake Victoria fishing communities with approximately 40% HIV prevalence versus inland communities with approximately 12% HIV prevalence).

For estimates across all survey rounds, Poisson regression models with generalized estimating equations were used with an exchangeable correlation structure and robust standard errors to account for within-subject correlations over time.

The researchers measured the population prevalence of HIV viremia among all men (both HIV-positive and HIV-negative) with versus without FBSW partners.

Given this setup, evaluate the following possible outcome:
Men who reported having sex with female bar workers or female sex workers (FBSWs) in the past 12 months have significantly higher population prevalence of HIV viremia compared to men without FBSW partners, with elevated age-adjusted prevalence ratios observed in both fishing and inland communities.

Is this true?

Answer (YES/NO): YES